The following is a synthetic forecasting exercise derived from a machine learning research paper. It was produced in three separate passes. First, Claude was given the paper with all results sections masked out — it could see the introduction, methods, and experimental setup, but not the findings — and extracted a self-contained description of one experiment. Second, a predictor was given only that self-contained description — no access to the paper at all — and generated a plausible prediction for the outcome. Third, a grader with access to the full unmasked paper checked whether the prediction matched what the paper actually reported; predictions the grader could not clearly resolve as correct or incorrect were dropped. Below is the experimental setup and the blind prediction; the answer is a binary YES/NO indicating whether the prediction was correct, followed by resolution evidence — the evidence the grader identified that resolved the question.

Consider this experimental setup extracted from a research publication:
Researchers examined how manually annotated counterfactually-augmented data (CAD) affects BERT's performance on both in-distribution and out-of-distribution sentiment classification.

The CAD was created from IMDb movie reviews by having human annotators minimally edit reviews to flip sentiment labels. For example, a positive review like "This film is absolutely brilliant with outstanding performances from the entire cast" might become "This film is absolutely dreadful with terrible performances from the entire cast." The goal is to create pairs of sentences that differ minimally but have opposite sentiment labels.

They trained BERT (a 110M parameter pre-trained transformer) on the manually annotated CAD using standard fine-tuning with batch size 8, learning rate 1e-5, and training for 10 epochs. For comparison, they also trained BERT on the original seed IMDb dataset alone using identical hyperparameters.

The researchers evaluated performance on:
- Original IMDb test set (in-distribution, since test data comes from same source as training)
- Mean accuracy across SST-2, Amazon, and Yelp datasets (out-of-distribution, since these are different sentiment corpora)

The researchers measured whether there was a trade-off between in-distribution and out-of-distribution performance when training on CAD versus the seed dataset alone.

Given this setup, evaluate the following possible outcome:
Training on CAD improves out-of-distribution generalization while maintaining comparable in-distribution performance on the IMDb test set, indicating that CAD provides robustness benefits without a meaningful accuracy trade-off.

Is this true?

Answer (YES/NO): NO